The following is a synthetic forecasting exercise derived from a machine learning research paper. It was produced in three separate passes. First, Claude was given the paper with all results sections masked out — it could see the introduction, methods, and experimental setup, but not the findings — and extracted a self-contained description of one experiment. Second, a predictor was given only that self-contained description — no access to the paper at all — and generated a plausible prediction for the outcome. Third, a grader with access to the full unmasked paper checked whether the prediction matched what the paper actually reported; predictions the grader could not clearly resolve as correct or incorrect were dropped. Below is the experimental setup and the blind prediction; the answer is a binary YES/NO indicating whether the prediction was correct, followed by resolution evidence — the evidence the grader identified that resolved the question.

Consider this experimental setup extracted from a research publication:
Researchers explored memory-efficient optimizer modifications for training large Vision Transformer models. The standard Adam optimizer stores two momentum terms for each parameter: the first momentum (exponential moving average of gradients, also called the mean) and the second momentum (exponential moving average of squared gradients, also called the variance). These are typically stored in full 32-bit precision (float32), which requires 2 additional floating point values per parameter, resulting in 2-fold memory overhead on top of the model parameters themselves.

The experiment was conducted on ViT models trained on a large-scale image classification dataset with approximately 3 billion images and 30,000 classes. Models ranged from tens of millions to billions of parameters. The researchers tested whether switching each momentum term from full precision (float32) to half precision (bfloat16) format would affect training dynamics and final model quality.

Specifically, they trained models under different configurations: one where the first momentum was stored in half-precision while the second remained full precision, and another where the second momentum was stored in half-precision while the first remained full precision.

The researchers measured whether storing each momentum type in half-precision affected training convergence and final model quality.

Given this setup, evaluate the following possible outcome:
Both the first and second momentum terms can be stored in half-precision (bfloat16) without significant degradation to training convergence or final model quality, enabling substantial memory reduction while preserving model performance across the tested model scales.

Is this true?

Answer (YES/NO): NO